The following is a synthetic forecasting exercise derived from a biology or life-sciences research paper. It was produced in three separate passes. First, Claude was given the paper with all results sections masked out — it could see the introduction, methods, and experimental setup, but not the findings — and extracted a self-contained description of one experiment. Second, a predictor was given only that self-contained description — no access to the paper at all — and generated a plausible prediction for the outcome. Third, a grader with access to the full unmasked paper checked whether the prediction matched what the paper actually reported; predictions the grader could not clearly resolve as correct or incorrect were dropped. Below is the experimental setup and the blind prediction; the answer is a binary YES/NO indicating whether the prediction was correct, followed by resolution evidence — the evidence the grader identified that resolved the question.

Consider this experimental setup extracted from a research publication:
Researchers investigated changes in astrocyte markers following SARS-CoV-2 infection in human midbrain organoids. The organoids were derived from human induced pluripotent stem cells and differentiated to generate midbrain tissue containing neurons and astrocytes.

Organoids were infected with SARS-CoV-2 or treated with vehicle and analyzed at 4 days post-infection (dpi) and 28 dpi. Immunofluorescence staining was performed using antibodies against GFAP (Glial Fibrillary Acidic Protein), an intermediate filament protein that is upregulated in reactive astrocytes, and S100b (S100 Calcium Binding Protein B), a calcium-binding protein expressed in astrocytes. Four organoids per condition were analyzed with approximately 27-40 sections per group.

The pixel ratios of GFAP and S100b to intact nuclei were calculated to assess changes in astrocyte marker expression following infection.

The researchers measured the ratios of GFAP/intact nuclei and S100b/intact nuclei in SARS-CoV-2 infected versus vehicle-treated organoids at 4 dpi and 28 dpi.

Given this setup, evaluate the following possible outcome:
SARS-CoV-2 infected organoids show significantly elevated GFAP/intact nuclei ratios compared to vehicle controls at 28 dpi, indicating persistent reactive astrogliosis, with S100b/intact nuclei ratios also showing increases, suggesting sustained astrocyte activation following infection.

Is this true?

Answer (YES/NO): NO